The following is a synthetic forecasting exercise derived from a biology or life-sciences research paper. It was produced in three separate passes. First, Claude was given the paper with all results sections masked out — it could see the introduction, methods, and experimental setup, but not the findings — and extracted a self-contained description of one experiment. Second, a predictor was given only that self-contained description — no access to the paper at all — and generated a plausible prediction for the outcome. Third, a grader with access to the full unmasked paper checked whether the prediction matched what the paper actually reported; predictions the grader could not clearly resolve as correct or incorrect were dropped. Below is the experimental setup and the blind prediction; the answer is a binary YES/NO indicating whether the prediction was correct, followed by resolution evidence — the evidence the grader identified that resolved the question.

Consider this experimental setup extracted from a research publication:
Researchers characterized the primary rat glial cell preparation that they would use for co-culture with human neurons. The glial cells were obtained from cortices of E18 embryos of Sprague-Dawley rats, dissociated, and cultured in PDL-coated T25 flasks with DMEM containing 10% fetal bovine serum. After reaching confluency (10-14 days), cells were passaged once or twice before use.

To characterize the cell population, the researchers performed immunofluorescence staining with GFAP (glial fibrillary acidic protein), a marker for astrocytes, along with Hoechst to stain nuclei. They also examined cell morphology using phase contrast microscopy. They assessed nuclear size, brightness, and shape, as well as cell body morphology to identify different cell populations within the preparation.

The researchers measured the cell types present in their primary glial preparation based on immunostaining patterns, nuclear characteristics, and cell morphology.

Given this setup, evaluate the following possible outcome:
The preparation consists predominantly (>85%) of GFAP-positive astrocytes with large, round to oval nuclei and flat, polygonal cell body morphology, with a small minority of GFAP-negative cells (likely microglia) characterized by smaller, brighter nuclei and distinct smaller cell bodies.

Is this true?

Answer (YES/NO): NO